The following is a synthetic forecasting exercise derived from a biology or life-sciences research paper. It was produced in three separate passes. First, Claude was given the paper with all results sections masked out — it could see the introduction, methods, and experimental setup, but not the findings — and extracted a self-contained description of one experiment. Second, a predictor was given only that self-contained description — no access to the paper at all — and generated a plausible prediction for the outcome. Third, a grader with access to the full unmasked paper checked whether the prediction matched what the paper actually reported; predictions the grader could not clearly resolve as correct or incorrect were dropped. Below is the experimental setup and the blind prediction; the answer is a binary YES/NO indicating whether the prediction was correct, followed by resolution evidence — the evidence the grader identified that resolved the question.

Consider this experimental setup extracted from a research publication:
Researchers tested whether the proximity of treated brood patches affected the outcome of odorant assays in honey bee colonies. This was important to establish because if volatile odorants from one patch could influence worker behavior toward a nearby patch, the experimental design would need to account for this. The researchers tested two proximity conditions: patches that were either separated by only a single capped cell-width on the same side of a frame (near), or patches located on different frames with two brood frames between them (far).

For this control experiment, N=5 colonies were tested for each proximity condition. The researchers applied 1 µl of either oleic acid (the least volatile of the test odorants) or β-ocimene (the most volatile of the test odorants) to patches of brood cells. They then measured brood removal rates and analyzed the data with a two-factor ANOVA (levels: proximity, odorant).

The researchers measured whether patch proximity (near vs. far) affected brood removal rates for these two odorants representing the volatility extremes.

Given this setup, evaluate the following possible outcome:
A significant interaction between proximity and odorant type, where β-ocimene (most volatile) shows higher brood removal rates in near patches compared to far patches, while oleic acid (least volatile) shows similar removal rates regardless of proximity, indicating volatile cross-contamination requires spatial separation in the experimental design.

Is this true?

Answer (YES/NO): NO